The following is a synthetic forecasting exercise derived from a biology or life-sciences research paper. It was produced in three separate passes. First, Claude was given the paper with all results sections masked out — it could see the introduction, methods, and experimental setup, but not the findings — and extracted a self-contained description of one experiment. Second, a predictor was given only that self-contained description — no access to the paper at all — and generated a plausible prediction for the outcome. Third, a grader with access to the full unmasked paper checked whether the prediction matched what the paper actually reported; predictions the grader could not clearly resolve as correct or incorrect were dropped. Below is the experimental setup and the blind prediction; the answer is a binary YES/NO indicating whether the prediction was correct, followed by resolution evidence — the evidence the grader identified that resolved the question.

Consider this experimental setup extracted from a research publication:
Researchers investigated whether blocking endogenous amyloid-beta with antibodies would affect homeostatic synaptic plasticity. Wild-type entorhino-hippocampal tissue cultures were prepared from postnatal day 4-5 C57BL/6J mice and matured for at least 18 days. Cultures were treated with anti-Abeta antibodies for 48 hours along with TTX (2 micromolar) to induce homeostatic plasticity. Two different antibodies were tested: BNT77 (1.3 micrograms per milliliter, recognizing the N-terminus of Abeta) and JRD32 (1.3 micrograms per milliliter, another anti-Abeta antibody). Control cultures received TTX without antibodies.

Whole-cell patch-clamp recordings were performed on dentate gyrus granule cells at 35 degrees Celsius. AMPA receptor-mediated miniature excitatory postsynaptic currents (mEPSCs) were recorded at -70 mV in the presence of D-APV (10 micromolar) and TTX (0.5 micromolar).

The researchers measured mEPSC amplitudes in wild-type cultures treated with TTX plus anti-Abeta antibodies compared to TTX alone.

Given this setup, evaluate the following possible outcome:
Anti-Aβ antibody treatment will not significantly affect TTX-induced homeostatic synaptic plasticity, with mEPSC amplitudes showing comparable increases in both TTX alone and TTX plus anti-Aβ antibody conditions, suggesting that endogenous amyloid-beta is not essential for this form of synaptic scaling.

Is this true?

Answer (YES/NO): NO